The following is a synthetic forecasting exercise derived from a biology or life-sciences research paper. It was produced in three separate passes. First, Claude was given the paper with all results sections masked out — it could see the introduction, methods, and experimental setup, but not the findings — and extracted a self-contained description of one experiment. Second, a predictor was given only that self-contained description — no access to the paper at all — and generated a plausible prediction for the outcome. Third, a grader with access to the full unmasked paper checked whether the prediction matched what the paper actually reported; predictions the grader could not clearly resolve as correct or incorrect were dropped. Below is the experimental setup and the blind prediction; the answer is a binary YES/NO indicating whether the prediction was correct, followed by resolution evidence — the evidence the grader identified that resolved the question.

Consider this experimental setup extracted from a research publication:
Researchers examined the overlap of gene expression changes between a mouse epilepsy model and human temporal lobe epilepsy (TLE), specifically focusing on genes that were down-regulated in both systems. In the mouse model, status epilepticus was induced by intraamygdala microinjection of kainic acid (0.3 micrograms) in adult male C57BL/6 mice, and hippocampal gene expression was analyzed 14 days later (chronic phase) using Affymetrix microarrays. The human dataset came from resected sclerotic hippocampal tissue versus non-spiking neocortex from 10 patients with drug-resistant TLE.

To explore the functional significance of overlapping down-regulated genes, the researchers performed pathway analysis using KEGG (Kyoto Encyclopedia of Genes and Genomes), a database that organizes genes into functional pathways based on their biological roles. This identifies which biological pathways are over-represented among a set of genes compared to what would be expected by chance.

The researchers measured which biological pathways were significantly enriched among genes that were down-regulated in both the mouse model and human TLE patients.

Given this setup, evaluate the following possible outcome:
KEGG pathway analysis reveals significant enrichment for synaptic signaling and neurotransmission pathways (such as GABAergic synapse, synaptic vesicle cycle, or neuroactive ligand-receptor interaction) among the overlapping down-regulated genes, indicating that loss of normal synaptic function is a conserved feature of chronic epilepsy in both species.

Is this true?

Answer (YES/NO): YES